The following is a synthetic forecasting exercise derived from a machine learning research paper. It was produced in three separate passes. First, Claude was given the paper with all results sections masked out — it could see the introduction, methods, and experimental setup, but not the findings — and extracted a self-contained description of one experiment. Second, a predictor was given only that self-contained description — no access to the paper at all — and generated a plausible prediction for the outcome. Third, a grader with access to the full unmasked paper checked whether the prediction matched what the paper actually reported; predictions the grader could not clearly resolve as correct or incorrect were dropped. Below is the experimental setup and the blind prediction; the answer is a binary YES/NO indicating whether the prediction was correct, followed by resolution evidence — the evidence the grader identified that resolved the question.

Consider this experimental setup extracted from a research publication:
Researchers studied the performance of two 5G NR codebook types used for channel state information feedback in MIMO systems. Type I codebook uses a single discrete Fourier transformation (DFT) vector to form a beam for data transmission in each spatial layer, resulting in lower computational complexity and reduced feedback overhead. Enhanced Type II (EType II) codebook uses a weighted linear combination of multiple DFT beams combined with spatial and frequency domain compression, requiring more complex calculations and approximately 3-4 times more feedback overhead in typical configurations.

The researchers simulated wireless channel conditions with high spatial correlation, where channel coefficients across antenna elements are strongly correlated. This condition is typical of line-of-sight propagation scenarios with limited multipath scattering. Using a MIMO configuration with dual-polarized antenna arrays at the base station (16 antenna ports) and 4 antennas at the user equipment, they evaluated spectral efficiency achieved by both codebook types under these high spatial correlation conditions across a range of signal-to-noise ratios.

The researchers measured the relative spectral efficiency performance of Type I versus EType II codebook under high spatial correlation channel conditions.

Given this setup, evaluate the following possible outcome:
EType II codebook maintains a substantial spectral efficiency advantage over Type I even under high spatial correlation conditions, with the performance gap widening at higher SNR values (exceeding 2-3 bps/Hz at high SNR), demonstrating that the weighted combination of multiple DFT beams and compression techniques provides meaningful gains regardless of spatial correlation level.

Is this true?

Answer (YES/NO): NO